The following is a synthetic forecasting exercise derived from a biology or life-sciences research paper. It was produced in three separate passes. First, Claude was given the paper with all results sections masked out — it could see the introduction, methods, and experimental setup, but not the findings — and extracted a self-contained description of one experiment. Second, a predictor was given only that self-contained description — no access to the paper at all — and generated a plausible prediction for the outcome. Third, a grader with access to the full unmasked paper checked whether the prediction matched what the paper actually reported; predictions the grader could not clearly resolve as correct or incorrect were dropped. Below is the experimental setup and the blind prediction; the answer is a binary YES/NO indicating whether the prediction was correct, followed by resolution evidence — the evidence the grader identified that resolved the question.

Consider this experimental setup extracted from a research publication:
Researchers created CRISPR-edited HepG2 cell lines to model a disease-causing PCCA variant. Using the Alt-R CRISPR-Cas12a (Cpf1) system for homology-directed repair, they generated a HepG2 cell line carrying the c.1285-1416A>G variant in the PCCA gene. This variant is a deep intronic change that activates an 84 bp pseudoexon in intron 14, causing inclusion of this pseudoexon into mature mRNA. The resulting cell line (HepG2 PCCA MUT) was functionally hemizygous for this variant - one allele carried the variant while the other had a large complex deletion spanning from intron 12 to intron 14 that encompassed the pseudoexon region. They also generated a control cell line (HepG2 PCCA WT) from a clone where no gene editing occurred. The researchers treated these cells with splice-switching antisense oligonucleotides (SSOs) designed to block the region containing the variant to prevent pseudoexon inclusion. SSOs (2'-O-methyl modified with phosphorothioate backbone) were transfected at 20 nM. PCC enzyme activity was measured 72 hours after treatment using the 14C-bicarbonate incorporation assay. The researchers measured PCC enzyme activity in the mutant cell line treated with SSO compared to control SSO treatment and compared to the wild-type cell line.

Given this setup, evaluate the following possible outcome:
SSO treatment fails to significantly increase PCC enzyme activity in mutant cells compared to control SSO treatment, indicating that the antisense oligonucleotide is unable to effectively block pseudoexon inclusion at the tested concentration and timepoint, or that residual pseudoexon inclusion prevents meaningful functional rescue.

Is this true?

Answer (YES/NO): NO